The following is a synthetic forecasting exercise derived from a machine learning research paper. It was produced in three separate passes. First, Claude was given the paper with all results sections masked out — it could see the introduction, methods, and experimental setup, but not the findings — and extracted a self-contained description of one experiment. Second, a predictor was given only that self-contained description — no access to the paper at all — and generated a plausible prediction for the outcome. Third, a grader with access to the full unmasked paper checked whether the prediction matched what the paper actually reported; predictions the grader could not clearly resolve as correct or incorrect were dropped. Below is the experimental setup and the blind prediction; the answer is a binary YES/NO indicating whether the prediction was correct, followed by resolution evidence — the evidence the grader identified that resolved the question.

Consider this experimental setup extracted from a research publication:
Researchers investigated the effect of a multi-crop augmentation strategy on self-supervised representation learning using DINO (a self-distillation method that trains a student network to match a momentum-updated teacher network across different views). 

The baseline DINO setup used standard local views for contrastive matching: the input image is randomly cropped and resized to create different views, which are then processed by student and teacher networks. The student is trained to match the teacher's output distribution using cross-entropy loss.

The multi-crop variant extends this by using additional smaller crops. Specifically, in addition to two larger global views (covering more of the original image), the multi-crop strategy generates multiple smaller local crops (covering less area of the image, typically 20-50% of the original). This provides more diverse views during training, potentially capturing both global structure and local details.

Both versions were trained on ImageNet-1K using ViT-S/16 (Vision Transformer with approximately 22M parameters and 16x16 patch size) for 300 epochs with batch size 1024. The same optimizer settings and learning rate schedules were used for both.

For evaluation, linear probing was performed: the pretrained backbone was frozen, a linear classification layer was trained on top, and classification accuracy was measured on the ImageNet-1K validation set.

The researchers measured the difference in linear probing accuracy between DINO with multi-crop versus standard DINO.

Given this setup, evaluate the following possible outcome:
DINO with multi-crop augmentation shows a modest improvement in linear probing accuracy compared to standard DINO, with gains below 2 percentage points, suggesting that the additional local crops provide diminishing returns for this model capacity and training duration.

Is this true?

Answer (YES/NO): NO